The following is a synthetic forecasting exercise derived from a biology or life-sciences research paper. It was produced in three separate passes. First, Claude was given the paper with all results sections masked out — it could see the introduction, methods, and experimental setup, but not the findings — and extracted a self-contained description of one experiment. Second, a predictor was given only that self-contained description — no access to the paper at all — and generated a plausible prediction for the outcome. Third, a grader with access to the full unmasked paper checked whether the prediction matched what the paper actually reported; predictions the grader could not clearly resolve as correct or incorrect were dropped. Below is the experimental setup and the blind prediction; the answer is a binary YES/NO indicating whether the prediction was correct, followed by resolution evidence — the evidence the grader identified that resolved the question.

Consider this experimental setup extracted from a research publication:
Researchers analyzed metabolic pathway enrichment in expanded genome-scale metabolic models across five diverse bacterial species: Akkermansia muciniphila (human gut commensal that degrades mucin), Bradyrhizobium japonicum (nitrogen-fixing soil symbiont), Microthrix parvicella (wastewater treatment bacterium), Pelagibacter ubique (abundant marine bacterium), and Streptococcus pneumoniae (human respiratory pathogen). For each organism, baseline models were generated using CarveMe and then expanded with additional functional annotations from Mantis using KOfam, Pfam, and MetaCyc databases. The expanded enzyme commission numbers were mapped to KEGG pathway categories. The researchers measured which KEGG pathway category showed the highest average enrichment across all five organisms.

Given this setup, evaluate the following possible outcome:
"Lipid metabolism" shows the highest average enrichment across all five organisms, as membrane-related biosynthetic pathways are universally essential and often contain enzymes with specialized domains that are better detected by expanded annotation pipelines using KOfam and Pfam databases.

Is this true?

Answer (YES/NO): NO